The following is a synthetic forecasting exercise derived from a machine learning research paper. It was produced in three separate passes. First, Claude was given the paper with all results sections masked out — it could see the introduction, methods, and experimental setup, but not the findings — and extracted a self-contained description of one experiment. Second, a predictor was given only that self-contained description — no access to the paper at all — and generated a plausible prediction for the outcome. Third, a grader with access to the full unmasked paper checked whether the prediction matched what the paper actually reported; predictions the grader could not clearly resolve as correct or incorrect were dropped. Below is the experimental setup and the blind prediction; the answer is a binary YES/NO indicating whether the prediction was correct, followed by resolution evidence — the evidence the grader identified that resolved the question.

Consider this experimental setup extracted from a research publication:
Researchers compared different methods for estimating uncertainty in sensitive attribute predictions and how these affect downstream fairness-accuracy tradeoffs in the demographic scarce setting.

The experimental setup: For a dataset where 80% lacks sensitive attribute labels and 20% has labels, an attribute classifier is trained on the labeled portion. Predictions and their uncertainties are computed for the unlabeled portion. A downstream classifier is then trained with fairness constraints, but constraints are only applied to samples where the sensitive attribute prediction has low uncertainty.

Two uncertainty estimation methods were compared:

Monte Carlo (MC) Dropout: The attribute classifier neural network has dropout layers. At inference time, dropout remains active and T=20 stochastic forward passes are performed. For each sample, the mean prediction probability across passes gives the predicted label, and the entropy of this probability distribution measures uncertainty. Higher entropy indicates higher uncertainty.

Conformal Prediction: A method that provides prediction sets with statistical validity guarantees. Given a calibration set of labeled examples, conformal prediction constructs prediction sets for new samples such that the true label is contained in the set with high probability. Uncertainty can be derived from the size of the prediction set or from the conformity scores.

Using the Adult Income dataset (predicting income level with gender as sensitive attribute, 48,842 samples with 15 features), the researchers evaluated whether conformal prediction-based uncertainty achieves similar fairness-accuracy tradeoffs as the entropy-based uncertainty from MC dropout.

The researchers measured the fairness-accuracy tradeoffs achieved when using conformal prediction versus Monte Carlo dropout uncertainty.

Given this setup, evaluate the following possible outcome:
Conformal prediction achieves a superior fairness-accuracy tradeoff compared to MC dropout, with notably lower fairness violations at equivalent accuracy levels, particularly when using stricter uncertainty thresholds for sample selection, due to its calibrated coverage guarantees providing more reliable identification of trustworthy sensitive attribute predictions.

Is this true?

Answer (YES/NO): NO